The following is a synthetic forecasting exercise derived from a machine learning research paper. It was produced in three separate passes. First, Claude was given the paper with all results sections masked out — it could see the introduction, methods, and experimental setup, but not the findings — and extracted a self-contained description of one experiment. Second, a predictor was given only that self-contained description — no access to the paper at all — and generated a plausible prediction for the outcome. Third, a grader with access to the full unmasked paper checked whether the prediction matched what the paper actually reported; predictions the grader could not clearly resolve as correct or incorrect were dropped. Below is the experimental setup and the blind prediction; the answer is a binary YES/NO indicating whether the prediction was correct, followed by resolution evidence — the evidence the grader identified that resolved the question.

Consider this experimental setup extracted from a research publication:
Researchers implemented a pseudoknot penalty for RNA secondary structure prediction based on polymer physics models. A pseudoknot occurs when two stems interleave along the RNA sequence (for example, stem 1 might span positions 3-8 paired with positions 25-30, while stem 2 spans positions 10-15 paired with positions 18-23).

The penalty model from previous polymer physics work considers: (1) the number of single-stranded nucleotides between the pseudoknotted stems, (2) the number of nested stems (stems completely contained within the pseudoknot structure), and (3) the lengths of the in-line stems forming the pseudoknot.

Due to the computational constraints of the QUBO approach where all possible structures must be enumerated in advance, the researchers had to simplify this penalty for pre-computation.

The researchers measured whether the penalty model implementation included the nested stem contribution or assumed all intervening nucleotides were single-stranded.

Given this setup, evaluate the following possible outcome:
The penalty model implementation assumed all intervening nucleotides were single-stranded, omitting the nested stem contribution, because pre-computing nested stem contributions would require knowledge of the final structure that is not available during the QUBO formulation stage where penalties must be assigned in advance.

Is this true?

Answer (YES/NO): YES